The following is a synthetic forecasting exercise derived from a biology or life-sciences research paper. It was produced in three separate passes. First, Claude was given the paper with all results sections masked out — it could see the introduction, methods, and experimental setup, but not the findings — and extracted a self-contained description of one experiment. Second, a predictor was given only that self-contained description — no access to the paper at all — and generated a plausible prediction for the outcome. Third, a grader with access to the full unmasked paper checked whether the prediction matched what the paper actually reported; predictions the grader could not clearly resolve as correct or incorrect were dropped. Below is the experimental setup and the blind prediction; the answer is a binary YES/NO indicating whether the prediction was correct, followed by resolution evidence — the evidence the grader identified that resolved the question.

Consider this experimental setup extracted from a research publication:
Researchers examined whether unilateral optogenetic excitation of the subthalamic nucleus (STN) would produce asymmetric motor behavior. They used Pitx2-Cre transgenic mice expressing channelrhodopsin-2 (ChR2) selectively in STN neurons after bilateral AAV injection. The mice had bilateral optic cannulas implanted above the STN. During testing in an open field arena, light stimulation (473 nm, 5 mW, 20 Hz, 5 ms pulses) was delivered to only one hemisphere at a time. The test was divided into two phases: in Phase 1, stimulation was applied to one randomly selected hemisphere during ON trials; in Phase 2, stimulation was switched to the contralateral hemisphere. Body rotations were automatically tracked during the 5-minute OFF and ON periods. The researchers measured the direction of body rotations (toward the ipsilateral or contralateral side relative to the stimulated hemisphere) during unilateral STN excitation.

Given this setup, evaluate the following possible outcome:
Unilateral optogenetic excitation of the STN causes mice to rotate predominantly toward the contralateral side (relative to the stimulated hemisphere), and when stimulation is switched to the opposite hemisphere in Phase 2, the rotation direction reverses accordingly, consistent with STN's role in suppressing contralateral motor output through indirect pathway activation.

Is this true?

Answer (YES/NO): NO